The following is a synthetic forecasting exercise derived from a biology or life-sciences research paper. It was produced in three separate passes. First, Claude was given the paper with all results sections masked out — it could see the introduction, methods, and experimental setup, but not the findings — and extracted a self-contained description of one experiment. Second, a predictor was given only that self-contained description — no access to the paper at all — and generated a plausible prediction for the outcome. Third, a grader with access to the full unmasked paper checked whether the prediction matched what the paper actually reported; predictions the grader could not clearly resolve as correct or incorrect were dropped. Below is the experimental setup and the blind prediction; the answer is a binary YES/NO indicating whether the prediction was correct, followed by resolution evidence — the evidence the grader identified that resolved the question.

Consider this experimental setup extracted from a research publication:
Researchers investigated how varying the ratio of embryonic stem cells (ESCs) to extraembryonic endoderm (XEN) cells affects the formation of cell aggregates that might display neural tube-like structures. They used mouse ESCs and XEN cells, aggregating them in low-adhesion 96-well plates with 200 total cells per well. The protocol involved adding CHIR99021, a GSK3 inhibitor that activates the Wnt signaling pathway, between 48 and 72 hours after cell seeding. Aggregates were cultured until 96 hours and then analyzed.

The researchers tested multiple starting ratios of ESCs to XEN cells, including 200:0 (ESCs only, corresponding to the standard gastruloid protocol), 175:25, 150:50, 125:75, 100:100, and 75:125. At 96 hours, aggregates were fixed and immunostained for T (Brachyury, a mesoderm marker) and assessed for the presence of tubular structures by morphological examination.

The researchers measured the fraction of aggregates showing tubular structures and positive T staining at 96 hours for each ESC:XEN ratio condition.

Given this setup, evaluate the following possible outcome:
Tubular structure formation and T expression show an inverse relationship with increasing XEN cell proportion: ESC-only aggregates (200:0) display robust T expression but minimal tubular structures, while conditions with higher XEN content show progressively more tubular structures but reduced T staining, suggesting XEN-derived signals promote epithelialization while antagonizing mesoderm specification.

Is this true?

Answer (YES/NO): NO